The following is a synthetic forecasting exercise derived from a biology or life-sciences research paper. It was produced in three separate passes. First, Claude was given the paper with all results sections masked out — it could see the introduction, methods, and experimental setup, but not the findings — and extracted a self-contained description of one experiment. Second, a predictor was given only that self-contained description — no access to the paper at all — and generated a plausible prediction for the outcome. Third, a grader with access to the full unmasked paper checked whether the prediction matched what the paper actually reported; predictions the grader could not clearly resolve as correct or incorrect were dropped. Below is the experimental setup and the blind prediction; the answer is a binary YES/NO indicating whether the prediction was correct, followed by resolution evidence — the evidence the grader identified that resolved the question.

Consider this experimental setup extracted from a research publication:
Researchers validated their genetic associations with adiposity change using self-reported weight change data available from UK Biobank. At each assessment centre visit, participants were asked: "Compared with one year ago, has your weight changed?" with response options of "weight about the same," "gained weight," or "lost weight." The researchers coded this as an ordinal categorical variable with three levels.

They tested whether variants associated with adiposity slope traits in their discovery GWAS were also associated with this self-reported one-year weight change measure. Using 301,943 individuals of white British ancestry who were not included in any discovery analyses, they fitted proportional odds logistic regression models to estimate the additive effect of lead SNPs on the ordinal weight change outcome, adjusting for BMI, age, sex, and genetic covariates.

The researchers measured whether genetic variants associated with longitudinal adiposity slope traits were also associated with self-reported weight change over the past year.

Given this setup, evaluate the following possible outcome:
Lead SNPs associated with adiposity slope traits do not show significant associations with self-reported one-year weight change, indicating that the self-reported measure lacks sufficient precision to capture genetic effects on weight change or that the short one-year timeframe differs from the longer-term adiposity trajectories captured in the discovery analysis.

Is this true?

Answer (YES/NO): NO